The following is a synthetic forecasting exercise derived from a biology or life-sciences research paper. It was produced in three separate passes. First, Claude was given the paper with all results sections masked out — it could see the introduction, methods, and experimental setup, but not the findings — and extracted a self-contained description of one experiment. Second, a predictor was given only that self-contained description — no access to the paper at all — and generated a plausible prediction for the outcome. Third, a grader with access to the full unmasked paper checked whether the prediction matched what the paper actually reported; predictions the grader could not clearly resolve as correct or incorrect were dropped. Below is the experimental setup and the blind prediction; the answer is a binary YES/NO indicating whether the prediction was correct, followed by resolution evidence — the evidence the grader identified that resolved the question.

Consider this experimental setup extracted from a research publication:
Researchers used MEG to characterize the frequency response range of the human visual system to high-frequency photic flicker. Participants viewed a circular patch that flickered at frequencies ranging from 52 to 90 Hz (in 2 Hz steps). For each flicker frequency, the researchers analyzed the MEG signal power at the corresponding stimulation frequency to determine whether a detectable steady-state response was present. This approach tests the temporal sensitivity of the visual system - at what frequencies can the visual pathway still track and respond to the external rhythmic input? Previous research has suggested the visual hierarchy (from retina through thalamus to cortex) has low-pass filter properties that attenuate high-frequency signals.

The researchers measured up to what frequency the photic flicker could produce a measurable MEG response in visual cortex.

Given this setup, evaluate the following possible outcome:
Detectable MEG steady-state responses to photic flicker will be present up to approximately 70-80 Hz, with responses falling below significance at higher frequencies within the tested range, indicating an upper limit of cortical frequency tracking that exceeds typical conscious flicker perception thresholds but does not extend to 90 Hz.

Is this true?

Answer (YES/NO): YES